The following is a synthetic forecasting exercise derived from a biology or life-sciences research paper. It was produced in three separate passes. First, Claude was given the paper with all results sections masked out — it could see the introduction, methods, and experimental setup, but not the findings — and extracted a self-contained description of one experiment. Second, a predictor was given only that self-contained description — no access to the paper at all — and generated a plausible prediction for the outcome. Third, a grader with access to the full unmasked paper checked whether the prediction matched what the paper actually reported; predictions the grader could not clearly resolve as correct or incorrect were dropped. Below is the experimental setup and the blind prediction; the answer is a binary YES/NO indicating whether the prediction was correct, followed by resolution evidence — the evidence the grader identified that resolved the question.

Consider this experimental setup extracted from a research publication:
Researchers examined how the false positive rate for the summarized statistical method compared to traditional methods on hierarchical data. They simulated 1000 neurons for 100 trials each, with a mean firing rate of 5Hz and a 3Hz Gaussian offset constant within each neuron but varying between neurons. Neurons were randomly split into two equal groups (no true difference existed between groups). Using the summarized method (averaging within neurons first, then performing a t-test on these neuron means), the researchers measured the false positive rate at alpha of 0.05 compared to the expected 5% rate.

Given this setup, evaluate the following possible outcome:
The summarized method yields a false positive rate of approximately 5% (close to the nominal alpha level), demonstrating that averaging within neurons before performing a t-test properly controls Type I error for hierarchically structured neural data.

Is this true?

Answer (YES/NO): YES